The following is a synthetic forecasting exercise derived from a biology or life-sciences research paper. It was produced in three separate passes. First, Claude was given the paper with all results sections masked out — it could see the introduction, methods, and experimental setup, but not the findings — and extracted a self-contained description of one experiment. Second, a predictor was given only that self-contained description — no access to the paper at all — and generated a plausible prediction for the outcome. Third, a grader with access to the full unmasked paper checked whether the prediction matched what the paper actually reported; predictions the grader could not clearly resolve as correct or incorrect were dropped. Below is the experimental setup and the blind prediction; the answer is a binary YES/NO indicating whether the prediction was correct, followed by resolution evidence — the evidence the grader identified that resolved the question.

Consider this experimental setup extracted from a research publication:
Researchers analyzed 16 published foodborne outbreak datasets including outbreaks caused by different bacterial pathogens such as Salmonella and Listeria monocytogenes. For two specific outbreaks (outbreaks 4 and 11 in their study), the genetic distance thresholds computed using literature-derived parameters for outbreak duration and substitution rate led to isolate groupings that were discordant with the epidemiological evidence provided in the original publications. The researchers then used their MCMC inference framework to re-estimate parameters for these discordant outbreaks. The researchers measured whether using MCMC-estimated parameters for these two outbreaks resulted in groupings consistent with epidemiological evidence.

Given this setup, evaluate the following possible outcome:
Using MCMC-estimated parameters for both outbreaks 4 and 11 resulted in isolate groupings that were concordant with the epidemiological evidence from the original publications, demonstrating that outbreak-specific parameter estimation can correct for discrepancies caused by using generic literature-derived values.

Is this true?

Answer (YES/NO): YES